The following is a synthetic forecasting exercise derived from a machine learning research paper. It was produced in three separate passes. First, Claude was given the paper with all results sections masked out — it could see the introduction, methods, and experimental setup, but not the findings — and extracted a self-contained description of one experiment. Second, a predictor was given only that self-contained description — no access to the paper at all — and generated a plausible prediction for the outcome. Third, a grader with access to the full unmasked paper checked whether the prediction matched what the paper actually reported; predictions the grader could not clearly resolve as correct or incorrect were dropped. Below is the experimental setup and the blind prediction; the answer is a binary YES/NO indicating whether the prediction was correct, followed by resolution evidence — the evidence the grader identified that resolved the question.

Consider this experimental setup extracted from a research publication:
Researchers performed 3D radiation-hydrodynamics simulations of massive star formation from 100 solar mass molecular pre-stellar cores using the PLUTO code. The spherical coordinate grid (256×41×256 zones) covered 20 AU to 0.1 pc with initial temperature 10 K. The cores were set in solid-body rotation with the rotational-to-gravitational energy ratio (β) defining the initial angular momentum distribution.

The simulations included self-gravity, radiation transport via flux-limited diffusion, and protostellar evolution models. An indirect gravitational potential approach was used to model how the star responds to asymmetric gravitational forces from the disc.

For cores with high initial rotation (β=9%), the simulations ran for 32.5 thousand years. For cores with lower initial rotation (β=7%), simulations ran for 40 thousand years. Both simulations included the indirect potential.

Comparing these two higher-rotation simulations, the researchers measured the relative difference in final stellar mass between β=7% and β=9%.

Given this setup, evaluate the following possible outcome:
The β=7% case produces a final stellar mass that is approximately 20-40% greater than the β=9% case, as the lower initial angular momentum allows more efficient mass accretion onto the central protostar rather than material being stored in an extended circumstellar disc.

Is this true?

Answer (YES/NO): YES